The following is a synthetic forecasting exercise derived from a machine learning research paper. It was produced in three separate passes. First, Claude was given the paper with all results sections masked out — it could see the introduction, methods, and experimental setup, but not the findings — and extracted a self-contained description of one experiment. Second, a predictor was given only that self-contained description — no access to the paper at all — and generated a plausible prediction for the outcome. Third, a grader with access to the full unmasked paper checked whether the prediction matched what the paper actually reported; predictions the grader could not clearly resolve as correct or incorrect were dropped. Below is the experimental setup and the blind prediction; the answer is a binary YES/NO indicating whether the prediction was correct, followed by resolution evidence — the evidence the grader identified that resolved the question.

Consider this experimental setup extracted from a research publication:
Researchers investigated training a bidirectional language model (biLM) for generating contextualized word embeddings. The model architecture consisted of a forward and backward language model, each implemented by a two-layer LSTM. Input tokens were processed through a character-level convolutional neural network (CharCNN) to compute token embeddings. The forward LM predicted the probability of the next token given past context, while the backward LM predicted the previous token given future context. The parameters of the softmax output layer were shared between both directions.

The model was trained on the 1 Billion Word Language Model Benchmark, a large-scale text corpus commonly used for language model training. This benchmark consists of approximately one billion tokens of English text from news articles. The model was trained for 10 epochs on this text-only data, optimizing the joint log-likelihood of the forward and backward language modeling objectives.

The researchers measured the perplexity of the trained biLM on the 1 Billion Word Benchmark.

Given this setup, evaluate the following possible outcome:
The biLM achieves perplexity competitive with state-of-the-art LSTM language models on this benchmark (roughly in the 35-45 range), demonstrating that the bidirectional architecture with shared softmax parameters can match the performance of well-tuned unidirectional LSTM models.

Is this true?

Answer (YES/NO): YES